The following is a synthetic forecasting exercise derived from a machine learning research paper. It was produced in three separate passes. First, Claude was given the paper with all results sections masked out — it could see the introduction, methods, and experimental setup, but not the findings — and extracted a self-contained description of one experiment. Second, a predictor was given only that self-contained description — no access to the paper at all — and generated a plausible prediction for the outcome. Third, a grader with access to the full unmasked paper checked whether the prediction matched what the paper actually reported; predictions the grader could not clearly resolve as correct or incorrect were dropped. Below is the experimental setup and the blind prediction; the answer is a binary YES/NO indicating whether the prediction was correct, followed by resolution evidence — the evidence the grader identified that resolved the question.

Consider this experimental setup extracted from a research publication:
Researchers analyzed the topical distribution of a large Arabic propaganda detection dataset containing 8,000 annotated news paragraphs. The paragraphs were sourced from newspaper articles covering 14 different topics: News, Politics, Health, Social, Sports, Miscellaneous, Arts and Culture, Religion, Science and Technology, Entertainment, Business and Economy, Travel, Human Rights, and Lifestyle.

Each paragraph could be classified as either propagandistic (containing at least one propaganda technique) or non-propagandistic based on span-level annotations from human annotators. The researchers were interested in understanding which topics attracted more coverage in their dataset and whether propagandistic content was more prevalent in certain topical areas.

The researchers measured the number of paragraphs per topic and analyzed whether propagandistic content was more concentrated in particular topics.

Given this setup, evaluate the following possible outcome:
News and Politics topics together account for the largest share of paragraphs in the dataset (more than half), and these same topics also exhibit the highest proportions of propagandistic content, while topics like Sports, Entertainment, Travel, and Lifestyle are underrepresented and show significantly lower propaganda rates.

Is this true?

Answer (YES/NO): NO